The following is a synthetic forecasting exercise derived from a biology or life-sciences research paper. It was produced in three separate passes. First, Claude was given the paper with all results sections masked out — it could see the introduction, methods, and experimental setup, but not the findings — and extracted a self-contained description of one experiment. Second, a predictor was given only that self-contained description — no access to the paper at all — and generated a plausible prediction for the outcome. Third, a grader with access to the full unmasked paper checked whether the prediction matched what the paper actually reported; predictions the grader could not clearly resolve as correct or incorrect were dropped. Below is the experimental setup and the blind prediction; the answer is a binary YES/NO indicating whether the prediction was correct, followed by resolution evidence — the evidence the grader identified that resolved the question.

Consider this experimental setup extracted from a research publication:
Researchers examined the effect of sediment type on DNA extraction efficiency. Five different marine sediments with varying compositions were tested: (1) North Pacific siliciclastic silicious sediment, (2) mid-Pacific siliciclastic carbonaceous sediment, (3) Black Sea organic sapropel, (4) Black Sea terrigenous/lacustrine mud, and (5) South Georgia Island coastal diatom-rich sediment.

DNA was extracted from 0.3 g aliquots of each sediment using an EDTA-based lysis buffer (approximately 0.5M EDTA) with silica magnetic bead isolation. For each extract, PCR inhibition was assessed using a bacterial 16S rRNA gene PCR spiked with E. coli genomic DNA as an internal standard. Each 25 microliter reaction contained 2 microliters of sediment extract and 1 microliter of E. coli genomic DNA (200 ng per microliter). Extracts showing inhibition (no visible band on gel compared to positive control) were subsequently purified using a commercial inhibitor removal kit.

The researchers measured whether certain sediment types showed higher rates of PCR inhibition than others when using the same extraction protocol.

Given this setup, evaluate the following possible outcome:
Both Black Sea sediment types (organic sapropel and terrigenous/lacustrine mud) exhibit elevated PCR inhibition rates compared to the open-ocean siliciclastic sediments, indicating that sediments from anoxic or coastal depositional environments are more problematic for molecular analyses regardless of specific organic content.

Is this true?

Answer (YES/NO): NO